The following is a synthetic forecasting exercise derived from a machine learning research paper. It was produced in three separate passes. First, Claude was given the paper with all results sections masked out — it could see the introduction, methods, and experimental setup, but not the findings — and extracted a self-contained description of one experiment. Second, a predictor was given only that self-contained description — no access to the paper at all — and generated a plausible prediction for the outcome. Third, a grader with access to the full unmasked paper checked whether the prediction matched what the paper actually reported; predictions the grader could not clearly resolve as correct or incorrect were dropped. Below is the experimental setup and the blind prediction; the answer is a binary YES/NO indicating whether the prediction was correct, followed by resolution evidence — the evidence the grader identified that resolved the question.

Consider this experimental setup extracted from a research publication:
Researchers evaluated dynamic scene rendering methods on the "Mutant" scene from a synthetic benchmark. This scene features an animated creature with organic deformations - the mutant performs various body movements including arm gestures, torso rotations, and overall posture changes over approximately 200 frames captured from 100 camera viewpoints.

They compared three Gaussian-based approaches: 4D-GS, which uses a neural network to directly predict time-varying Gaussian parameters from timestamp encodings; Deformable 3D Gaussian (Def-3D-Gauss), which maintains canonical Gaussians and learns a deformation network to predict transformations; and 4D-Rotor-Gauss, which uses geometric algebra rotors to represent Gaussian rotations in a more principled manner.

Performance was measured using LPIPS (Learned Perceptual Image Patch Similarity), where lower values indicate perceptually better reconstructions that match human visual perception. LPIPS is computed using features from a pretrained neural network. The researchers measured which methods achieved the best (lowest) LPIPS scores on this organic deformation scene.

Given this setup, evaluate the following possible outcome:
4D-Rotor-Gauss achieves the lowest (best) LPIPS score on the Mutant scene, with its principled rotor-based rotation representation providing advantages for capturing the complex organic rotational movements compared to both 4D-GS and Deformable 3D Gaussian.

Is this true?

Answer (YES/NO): NO